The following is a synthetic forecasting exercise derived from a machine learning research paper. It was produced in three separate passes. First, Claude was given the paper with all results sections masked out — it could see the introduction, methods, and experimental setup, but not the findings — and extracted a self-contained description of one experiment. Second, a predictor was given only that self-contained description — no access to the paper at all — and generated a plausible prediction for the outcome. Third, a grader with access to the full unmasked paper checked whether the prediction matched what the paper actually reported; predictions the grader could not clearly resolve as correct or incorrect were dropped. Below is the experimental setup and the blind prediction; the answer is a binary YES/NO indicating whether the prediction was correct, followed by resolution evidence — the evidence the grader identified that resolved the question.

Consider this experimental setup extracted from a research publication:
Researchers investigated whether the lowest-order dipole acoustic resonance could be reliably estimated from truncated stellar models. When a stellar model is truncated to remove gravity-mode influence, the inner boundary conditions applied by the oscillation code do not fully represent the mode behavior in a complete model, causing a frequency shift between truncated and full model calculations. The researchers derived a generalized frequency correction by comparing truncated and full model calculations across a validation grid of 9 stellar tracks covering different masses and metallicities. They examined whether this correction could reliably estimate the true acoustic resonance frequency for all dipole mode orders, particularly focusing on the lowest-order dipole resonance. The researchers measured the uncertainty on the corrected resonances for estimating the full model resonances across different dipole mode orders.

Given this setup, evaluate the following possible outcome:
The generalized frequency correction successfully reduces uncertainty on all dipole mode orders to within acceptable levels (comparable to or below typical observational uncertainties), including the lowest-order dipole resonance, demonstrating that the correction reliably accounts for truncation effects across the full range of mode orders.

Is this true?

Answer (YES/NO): NO